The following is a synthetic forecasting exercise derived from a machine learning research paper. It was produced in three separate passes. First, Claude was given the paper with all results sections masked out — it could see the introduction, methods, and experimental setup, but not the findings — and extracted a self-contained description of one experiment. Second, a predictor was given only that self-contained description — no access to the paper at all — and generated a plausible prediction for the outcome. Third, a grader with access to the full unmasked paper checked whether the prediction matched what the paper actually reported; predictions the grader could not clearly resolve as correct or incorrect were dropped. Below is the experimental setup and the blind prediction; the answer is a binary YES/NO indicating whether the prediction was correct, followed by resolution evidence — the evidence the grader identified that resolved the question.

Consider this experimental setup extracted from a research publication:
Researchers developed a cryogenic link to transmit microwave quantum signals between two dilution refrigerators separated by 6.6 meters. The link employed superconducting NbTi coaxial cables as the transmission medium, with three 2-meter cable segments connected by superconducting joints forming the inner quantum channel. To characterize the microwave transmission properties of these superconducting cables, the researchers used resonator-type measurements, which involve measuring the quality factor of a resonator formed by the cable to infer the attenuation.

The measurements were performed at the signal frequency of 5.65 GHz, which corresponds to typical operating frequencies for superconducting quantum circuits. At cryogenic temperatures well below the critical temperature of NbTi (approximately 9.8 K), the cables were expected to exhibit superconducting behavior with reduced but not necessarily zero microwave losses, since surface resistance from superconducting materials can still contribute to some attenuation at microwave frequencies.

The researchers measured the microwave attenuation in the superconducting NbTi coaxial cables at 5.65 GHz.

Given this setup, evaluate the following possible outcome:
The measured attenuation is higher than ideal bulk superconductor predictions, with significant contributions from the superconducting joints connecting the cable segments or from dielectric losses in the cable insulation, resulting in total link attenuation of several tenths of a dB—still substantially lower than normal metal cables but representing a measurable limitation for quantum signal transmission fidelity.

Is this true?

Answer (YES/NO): NO